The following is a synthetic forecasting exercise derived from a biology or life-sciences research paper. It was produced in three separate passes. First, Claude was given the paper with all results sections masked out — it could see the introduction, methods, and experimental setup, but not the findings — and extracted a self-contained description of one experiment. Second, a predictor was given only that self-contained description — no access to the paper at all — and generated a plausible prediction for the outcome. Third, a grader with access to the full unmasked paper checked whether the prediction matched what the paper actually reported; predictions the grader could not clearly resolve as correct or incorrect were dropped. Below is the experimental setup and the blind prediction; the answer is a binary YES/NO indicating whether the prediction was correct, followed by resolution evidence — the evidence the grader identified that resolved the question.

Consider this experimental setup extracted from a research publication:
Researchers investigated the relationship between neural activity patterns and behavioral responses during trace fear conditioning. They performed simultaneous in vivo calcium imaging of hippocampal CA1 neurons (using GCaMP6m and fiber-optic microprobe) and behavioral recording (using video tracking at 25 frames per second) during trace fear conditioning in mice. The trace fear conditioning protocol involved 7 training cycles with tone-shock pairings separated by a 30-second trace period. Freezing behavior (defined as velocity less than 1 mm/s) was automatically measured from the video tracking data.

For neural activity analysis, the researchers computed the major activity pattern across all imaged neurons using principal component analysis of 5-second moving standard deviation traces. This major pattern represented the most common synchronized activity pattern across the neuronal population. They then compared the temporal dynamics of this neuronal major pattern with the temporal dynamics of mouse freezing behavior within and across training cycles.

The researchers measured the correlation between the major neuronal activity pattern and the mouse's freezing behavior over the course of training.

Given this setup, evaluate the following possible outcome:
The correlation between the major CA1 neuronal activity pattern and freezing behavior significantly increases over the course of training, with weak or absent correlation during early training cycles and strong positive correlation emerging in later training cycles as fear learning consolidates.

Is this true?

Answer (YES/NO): YES